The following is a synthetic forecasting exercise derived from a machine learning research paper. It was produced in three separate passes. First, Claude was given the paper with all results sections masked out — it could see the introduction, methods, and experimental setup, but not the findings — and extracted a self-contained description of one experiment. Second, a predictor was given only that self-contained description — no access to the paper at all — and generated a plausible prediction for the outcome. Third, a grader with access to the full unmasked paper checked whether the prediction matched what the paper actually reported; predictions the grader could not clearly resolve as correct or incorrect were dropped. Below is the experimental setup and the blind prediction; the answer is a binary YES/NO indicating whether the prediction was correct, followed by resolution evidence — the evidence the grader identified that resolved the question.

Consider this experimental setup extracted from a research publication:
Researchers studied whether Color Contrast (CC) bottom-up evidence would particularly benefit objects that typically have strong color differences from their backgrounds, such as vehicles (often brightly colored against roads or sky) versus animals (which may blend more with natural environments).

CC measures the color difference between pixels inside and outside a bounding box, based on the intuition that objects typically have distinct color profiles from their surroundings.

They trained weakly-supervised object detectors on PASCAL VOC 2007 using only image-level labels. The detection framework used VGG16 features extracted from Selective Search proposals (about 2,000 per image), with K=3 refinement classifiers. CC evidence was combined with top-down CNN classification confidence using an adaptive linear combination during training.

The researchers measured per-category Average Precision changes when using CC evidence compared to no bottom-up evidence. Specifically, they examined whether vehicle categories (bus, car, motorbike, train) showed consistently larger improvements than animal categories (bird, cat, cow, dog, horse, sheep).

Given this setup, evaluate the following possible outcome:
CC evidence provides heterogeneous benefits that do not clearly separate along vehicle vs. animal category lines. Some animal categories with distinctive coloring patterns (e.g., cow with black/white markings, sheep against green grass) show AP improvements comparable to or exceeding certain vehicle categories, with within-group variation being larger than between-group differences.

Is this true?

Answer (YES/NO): YES